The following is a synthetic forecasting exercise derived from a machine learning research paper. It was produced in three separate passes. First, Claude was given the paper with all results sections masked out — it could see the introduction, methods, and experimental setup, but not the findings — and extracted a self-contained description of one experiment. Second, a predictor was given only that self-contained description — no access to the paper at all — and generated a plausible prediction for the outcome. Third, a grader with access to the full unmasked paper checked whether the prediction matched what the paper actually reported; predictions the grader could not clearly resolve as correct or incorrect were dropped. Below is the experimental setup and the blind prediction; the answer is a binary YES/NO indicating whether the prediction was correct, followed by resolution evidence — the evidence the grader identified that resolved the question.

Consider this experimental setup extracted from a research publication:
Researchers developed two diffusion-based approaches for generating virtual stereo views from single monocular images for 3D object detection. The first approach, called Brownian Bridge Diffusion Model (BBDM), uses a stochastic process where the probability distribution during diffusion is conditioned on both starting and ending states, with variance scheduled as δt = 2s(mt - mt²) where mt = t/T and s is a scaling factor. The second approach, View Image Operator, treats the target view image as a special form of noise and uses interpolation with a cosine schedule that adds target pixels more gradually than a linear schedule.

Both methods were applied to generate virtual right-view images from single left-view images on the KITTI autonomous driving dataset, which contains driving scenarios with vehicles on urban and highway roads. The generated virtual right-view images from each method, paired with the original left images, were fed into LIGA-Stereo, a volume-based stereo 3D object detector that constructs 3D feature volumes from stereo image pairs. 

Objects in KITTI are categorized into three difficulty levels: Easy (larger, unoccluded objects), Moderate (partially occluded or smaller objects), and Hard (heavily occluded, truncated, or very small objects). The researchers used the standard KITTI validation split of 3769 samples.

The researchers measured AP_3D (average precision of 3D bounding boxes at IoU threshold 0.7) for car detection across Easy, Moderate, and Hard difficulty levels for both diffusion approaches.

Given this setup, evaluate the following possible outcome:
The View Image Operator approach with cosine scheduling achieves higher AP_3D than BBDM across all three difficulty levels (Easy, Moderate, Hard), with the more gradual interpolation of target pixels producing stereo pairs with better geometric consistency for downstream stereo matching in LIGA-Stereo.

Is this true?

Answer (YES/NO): YES